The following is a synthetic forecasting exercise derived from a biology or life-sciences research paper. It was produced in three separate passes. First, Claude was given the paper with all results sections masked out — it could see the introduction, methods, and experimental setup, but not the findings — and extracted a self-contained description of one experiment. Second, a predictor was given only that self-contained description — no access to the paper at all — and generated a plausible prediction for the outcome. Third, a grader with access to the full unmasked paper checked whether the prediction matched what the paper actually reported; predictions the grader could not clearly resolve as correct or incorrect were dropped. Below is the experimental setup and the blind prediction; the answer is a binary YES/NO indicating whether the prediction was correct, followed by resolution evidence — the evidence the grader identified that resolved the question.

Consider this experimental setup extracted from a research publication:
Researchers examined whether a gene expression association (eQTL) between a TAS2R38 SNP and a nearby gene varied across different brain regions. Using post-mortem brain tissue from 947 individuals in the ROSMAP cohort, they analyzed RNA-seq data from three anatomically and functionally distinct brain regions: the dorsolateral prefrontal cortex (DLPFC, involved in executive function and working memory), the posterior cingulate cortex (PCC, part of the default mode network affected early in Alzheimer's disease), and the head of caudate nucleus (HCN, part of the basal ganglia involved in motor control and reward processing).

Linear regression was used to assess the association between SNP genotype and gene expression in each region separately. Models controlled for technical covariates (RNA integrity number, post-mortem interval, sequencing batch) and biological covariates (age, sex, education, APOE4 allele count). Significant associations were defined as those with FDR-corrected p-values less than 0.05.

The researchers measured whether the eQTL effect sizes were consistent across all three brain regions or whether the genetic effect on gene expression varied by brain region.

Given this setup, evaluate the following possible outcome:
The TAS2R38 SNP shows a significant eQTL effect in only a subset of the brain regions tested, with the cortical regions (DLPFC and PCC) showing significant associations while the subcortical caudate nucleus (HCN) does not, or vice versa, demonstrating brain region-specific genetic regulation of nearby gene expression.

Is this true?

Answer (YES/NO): NO